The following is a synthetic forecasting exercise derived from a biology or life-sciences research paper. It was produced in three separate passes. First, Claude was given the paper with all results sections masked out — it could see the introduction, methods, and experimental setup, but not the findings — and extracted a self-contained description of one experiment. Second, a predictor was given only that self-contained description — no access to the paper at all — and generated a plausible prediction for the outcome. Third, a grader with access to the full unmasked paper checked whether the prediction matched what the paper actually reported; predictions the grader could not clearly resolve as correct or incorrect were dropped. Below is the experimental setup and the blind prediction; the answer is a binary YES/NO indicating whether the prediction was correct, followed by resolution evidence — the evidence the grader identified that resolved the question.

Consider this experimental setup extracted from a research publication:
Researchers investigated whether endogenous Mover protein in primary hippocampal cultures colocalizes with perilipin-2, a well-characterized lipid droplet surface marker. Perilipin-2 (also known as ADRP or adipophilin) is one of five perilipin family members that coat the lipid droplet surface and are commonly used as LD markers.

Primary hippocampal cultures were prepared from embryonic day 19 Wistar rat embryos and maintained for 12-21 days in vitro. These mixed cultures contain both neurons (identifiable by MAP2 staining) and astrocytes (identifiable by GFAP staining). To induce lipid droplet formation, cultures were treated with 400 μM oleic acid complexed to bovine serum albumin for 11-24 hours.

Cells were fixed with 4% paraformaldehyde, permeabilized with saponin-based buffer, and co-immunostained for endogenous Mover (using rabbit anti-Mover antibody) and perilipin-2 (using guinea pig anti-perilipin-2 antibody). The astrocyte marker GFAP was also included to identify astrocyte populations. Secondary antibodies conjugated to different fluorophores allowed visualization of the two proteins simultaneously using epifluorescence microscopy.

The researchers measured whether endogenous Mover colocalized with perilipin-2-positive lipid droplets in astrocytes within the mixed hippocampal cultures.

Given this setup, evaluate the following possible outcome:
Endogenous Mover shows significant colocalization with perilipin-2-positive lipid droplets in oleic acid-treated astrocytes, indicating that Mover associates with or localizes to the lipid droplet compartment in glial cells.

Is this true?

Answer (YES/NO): YES